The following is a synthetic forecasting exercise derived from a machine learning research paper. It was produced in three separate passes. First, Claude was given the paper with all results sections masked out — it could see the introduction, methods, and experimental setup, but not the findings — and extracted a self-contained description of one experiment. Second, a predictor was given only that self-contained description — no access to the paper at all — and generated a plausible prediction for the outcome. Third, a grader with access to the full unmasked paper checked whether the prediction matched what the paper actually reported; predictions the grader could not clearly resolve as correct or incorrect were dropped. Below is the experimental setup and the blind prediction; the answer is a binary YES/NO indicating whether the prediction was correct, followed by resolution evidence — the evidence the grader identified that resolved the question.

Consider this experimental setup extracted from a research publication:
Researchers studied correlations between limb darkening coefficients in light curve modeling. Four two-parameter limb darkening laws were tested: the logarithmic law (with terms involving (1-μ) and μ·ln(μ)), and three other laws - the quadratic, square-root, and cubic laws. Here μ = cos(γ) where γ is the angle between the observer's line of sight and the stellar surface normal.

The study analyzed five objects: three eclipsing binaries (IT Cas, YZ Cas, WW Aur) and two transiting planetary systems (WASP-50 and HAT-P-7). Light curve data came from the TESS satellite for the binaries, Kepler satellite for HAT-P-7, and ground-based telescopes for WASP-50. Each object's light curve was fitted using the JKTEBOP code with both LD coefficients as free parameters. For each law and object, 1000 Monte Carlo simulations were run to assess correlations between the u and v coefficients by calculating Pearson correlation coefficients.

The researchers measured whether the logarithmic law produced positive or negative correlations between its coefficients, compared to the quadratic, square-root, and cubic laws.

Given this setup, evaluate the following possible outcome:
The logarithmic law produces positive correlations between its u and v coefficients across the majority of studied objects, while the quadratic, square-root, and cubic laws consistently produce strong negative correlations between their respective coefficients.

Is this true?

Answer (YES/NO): YES